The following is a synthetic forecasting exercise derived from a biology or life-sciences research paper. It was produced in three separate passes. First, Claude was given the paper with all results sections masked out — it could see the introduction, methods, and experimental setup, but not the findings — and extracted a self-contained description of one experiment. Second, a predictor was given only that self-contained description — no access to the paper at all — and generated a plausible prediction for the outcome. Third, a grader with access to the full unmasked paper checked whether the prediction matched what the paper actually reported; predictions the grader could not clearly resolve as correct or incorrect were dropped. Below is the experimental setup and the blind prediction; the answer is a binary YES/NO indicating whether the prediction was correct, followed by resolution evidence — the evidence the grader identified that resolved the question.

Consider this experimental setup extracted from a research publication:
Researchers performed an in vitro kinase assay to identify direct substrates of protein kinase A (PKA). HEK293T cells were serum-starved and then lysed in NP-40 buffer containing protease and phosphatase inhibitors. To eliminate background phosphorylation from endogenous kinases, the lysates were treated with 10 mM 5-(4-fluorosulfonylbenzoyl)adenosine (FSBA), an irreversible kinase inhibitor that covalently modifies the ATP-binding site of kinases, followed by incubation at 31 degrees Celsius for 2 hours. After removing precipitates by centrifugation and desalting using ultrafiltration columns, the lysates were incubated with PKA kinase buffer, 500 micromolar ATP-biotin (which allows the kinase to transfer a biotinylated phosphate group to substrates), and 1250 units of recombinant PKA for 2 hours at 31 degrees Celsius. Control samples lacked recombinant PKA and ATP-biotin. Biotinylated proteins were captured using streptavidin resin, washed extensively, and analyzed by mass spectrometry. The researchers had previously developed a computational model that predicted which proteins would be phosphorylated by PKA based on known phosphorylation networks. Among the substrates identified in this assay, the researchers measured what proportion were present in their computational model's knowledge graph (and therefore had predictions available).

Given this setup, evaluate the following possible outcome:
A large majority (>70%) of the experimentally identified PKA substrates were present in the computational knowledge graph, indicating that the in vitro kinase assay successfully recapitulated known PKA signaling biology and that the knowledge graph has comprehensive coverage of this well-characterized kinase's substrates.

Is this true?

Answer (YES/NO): YES